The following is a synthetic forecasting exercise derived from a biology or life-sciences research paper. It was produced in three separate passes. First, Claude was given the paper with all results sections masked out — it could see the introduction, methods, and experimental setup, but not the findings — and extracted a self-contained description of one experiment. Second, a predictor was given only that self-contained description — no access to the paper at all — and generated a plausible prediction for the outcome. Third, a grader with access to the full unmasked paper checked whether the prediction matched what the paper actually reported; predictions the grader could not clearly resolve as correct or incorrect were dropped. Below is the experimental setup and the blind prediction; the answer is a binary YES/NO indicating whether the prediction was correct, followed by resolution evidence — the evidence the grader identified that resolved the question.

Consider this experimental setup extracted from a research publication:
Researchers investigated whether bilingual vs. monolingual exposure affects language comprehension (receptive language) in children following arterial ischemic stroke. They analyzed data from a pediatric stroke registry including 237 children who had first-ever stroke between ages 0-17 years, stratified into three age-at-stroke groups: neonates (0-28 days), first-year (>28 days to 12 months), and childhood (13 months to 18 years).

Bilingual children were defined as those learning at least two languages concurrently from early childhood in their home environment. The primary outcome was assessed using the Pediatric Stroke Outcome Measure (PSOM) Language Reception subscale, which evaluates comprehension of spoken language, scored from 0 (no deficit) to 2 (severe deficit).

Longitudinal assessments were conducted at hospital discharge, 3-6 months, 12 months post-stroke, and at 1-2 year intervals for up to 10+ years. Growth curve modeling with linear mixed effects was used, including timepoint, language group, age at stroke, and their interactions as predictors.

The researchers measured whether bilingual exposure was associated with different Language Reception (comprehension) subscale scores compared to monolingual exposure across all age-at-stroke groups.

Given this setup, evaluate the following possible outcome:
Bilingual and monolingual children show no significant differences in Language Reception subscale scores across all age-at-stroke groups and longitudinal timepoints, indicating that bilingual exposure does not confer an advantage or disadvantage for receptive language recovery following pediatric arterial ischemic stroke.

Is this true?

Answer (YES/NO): YES